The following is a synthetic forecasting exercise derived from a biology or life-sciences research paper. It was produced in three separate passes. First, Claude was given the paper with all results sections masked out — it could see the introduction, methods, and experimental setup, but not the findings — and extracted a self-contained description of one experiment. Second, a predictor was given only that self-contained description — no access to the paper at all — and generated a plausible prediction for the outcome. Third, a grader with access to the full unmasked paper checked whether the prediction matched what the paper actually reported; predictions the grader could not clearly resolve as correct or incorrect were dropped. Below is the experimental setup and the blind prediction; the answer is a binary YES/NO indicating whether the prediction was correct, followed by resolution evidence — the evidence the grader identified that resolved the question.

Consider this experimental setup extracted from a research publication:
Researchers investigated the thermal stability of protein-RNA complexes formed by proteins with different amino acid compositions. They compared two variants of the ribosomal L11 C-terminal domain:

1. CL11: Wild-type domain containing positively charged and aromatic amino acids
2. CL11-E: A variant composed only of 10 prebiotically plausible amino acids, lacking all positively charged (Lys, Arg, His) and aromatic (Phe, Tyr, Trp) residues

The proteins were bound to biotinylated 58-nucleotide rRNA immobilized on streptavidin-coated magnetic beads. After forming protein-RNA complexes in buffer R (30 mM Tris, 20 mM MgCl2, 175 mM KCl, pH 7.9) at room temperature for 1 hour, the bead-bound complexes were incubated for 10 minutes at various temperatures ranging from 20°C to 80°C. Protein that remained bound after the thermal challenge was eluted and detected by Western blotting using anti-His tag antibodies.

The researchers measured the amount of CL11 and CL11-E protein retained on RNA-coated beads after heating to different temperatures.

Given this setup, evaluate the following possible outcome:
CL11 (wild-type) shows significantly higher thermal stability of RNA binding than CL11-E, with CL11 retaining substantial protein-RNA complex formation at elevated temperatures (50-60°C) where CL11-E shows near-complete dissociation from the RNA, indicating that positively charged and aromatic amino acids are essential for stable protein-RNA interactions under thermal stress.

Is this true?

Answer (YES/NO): NO